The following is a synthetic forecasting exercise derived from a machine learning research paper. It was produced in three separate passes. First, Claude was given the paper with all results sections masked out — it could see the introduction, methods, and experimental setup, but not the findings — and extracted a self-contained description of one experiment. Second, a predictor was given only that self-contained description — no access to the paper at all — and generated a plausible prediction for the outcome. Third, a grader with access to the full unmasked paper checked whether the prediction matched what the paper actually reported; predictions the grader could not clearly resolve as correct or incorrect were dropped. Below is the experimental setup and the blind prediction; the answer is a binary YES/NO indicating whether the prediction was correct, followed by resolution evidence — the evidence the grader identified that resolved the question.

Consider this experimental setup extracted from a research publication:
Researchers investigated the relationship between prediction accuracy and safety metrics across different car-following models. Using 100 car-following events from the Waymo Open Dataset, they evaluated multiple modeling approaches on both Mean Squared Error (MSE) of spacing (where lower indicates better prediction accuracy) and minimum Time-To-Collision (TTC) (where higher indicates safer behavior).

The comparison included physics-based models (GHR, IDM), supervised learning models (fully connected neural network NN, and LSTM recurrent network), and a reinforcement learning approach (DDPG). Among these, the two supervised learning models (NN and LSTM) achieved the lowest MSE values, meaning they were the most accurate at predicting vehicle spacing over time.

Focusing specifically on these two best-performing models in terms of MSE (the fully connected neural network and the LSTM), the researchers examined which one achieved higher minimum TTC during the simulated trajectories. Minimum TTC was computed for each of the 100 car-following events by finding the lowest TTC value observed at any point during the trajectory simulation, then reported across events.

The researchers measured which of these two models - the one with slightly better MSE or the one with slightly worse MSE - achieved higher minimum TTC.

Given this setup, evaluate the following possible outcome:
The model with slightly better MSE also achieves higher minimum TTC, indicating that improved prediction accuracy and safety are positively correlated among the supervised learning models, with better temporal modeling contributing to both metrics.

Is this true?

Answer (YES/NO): NO